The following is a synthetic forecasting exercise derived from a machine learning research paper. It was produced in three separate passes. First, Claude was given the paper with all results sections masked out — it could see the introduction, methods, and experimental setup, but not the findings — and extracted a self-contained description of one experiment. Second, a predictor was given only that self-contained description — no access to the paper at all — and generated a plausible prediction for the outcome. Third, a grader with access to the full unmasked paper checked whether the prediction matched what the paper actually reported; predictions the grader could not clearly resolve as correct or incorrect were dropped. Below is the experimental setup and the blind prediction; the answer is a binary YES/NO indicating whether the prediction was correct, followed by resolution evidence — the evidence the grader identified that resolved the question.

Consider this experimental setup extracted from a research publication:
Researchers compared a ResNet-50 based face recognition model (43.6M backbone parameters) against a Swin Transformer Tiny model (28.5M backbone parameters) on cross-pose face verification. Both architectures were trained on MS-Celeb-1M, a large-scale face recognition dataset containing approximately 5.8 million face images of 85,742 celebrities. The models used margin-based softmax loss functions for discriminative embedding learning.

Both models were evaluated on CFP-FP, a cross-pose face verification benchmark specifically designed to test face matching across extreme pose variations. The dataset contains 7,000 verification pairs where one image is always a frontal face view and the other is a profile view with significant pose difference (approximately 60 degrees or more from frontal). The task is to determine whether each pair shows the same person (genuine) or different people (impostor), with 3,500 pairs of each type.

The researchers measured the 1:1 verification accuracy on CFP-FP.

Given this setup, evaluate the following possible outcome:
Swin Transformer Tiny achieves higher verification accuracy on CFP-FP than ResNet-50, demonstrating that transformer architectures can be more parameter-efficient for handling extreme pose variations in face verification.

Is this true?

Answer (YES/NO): NO